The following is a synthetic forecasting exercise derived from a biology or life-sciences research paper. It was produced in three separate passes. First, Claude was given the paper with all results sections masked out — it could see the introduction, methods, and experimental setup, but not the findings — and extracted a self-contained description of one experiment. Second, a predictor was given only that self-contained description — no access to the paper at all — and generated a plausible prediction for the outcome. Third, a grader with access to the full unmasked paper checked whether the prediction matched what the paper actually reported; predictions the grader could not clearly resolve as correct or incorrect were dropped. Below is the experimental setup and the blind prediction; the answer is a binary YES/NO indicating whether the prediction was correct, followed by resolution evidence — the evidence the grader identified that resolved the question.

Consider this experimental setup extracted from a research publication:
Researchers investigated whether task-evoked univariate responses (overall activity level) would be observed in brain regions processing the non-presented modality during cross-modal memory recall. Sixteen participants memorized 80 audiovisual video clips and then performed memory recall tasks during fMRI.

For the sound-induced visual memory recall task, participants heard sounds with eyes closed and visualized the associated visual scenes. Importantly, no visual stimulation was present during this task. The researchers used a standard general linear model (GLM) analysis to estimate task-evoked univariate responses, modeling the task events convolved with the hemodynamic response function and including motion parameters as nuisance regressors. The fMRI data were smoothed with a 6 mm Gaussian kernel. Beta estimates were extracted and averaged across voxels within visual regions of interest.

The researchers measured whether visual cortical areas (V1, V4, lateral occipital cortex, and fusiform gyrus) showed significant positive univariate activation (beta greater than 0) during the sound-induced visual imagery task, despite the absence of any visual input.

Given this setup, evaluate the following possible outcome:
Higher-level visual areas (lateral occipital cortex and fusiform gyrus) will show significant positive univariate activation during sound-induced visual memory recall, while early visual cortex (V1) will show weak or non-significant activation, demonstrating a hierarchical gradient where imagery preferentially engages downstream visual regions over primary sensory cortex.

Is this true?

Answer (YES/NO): NO